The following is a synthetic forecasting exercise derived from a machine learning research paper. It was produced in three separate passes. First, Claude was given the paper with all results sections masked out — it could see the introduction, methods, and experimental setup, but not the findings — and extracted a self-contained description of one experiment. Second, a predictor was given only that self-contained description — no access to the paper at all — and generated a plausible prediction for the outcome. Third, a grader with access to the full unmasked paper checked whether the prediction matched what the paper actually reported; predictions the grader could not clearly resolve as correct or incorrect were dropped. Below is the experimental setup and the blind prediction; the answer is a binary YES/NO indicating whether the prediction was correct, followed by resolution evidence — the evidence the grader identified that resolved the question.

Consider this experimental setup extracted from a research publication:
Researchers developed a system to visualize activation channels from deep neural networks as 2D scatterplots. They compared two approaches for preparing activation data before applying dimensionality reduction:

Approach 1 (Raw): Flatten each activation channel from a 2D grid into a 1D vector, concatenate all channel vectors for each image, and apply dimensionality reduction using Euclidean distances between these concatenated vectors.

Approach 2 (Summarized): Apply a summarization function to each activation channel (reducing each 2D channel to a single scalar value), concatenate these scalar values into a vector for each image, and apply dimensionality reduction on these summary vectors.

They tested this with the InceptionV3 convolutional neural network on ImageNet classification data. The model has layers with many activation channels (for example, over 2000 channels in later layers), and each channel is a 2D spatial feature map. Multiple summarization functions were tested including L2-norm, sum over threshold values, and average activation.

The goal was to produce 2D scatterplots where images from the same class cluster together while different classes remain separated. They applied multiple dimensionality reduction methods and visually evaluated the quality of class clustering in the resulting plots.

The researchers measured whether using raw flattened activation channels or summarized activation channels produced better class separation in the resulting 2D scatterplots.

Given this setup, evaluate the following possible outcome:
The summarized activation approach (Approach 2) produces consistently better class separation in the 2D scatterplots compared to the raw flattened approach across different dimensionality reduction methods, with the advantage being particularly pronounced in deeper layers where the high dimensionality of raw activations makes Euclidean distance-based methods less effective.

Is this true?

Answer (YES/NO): NO